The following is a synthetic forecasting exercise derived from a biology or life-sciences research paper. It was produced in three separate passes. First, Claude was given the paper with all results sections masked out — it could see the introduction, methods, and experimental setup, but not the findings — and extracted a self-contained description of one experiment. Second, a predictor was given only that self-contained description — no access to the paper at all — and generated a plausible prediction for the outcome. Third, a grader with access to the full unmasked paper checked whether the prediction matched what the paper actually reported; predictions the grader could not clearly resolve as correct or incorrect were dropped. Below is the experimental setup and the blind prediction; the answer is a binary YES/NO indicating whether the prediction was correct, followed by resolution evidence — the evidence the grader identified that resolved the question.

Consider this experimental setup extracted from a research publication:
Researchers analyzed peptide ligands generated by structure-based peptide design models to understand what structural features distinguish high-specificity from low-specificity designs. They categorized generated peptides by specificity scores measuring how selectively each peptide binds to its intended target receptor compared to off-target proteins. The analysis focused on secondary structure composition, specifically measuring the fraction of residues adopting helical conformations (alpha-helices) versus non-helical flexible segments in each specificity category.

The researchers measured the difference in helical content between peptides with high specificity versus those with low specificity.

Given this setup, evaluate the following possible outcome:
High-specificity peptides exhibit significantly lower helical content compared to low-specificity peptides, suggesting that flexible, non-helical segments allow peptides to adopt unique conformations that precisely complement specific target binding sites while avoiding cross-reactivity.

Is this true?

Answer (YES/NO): NO